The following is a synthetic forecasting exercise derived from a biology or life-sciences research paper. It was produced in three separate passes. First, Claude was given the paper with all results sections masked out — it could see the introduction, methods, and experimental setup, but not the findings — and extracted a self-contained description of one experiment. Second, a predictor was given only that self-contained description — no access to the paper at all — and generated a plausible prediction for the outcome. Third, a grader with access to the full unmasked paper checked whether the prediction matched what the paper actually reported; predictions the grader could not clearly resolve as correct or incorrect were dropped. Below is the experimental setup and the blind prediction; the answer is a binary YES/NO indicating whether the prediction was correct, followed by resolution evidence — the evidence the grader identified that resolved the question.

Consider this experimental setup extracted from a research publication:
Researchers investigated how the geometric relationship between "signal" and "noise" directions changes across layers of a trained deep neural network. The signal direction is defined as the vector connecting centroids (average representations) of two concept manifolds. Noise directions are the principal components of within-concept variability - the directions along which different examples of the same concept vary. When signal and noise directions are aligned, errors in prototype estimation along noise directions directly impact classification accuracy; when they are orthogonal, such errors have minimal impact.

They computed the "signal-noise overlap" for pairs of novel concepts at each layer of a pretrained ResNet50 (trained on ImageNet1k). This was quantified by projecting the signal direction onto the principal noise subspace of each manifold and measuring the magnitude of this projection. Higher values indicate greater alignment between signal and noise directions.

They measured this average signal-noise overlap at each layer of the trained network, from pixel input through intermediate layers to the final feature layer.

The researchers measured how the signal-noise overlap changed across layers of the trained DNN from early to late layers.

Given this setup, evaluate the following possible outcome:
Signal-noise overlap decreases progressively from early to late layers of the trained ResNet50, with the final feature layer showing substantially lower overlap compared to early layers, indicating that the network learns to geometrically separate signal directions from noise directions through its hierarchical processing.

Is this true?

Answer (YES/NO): NO